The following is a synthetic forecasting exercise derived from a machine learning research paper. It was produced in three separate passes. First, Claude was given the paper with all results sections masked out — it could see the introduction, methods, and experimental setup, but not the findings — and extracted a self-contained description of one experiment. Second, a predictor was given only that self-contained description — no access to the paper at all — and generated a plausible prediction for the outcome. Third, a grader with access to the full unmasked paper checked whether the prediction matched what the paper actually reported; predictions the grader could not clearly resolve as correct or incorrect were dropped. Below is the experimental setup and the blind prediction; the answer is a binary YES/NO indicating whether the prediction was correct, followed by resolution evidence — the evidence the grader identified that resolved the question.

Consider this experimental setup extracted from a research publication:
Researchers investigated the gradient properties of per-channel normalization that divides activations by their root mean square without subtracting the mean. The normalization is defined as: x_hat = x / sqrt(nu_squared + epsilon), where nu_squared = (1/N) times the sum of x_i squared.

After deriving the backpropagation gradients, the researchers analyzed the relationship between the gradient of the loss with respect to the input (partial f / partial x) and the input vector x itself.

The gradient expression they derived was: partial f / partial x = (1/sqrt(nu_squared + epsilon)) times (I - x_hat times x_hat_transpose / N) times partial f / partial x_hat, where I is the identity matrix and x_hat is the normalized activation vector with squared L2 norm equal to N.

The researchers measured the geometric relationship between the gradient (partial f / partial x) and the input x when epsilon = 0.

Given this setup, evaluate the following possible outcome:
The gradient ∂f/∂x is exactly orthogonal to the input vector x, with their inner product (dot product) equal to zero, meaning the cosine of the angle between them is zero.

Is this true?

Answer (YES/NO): YES